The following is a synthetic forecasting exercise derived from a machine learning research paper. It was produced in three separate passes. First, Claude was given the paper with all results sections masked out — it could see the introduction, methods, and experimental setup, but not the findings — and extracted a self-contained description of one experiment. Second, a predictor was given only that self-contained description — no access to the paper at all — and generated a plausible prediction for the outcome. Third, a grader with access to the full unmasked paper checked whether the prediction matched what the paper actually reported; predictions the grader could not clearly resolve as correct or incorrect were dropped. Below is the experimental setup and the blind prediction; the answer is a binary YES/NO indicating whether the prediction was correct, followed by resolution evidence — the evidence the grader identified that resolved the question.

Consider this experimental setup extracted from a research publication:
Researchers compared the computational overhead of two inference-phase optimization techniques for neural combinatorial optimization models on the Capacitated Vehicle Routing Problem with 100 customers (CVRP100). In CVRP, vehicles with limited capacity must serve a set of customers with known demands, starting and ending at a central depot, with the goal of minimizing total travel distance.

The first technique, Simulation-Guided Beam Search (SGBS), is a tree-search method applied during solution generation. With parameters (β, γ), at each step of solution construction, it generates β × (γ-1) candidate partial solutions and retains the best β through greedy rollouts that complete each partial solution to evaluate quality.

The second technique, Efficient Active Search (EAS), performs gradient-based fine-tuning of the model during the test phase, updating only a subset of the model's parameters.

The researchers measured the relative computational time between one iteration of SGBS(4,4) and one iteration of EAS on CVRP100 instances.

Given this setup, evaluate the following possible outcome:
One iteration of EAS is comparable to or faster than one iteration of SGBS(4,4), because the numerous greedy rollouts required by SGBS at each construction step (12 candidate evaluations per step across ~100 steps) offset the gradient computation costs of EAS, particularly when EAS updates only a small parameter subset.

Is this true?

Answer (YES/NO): YES